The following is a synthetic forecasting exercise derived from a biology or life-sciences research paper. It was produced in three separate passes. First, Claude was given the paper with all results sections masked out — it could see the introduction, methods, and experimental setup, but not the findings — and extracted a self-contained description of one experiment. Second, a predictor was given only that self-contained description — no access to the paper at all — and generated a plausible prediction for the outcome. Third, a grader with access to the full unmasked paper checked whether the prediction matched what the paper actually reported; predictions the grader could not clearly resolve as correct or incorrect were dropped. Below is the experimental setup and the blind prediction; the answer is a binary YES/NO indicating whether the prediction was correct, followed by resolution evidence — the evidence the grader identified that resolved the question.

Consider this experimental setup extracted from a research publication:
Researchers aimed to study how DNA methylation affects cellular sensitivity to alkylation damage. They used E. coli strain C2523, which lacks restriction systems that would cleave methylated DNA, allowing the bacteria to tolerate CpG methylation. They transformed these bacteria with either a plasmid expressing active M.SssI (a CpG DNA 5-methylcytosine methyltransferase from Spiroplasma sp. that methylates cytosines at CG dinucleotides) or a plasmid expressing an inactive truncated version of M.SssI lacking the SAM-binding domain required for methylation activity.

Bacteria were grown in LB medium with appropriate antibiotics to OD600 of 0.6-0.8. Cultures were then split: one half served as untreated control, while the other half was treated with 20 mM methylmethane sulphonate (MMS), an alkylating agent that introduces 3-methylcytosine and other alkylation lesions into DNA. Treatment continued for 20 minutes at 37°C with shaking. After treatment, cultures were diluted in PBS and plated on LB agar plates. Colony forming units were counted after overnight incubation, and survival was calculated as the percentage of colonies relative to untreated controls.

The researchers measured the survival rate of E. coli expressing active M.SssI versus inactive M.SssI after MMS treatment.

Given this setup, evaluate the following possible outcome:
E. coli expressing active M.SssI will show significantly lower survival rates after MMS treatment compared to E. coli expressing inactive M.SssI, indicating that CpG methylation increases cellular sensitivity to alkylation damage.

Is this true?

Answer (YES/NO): YES